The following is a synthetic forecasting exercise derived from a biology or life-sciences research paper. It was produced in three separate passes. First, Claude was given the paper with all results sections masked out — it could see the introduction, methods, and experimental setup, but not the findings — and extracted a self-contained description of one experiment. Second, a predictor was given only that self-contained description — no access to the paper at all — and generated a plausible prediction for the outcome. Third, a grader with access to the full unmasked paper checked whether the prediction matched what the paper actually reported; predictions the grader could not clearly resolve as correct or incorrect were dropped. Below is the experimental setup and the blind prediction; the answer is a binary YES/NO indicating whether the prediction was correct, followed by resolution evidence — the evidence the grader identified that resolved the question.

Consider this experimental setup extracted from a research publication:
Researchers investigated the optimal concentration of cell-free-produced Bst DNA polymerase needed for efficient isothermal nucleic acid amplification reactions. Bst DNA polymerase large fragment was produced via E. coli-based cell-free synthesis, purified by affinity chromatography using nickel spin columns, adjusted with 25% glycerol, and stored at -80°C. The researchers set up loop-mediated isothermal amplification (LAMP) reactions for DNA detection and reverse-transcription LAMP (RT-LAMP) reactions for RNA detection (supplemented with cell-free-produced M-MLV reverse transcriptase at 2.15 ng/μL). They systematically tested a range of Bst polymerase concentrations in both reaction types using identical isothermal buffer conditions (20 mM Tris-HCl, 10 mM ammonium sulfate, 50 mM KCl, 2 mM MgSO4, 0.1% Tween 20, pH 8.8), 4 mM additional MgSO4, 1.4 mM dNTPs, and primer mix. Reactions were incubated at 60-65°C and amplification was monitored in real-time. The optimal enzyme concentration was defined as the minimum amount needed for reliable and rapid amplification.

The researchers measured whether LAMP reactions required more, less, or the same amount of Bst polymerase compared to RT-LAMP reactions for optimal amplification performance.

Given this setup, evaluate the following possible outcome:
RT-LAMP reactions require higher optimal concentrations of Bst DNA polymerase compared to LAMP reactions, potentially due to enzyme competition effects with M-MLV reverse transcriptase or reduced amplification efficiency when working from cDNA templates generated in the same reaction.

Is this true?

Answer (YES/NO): YES